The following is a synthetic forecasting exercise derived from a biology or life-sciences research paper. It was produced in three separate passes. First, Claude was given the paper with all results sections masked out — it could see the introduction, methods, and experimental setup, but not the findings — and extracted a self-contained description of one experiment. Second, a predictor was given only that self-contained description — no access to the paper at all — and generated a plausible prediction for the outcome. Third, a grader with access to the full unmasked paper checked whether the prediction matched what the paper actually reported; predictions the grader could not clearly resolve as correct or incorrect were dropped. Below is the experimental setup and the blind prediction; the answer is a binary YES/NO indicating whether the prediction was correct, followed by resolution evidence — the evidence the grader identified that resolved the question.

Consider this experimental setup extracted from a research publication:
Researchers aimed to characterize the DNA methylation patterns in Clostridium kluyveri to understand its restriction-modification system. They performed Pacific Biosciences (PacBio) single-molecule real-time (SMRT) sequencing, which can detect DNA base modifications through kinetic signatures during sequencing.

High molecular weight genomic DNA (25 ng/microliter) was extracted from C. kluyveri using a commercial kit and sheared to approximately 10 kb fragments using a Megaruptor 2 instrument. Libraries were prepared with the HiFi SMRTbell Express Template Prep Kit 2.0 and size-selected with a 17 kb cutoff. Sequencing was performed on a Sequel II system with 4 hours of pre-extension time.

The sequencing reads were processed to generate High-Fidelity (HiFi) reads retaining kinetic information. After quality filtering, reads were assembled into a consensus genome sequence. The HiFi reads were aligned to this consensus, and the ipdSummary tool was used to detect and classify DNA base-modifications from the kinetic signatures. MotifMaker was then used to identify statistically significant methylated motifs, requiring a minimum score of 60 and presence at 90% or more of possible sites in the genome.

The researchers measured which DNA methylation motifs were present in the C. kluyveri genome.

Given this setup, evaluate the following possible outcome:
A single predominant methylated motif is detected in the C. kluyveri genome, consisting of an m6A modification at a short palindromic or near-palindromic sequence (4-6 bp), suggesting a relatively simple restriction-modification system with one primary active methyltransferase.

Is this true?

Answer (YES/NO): NO